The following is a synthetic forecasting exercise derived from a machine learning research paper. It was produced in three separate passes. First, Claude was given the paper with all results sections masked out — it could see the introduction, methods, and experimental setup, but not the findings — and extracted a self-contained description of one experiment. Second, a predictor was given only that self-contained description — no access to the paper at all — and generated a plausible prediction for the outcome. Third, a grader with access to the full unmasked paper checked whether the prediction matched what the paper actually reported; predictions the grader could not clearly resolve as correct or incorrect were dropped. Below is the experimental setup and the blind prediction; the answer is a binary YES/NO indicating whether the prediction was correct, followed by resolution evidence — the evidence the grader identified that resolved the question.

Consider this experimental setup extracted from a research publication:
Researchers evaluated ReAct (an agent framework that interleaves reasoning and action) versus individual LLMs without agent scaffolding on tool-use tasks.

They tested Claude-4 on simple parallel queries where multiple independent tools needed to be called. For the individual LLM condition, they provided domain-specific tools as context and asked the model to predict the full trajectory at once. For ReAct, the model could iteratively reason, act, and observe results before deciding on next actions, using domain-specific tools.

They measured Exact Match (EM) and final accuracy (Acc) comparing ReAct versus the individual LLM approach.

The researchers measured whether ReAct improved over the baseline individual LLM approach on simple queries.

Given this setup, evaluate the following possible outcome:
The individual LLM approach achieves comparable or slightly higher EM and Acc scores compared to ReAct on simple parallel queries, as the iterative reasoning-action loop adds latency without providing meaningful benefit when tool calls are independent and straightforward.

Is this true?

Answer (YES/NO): NO